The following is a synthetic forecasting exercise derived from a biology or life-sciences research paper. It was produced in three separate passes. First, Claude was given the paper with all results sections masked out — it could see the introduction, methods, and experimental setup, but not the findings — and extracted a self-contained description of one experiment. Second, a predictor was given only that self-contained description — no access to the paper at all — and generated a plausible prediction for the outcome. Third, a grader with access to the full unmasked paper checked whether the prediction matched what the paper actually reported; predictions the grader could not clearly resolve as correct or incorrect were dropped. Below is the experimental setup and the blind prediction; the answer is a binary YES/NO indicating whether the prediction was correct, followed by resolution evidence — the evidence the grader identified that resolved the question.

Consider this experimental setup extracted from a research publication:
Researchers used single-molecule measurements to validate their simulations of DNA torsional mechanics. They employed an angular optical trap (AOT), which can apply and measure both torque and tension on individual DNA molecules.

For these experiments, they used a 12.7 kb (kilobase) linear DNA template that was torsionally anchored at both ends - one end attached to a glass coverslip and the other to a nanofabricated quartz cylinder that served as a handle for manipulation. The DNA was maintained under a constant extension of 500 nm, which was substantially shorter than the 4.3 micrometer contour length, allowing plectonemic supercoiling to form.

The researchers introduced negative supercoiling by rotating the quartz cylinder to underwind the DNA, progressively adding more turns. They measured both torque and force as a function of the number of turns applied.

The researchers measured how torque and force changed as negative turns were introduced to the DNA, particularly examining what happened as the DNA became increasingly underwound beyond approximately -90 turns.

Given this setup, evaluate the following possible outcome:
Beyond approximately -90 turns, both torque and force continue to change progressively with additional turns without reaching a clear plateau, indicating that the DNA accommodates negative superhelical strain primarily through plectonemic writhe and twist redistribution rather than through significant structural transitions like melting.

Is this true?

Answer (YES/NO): NO